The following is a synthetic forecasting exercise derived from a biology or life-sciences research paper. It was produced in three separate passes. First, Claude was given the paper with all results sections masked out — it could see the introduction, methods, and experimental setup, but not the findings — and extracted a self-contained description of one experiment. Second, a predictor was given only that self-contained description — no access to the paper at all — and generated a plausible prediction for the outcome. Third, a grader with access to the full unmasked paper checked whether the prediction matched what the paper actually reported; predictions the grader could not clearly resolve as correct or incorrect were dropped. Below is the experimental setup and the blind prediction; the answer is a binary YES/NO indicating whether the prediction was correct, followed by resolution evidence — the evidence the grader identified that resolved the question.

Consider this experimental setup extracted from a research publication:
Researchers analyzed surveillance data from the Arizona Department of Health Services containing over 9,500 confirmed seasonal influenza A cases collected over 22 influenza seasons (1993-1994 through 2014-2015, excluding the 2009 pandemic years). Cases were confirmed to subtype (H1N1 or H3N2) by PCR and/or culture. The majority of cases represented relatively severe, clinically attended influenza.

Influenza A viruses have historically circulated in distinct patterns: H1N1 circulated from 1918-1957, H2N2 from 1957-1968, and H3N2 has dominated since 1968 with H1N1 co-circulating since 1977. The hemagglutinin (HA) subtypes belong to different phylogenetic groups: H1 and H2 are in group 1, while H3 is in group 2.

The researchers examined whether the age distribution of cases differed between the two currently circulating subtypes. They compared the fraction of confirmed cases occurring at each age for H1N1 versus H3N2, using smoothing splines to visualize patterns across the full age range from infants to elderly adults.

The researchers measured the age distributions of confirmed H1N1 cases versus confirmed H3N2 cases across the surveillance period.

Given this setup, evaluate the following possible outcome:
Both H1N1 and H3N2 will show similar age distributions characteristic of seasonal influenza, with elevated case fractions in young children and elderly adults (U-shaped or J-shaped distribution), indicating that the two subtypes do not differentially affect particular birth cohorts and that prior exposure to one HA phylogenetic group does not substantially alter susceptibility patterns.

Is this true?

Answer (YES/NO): NO